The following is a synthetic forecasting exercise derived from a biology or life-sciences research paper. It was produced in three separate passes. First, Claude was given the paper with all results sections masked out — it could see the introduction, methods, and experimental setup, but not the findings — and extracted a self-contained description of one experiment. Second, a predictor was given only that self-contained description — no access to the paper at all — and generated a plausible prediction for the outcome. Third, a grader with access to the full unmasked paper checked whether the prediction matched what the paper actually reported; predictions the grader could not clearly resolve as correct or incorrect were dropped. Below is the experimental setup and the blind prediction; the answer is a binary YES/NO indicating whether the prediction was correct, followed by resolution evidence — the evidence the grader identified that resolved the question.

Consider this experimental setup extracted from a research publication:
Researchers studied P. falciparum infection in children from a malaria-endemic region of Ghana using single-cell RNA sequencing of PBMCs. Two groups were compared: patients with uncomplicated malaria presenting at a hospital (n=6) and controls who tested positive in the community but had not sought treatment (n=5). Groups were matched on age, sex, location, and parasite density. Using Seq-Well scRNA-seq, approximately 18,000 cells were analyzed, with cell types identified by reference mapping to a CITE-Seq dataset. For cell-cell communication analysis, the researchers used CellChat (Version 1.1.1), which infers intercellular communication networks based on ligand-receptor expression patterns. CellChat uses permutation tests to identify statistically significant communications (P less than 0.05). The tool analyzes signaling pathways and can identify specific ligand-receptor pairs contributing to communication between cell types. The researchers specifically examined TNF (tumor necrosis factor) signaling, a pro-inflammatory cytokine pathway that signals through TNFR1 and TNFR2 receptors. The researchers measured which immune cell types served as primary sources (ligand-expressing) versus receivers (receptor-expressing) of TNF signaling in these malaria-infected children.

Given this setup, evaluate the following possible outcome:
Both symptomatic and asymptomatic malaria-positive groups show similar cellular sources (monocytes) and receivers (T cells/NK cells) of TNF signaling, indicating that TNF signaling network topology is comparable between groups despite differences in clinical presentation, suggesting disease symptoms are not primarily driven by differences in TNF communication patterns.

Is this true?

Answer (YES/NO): NO